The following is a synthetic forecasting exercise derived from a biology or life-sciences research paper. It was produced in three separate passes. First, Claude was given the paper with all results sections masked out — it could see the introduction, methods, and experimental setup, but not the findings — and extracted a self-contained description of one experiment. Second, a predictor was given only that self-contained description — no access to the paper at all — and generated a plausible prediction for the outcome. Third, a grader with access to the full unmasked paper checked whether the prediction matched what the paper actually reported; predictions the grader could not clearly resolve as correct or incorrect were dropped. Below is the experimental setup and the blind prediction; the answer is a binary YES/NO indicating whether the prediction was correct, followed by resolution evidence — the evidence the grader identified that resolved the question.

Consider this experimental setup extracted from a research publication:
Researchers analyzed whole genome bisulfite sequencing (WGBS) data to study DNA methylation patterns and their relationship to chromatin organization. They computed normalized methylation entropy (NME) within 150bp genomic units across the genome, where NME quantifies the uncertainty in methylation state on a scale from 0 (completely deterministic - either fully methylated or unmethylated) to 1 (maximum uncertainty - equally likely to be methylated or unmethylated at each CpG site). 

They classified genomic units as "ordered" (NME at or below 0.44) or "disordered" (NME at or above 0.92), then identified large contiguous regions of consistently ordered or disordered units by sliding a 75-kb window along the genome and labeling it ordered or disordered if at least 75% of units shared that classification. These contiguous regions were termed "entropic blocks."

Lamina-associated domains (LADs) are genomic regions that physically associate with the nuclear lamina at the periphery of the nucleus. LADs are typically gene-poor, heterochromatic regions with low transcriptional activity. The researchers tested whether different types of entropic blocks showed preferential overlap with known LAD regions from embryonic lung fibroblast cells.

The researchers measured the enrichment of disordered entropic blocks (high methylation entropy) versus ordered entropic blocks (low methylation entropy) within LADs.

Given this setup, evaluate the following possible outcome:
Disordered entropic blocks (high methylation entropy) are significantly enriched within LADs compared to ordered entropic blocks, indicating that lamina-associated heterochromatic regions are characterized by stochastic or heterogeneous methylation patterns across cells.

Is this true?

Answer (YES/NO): YES